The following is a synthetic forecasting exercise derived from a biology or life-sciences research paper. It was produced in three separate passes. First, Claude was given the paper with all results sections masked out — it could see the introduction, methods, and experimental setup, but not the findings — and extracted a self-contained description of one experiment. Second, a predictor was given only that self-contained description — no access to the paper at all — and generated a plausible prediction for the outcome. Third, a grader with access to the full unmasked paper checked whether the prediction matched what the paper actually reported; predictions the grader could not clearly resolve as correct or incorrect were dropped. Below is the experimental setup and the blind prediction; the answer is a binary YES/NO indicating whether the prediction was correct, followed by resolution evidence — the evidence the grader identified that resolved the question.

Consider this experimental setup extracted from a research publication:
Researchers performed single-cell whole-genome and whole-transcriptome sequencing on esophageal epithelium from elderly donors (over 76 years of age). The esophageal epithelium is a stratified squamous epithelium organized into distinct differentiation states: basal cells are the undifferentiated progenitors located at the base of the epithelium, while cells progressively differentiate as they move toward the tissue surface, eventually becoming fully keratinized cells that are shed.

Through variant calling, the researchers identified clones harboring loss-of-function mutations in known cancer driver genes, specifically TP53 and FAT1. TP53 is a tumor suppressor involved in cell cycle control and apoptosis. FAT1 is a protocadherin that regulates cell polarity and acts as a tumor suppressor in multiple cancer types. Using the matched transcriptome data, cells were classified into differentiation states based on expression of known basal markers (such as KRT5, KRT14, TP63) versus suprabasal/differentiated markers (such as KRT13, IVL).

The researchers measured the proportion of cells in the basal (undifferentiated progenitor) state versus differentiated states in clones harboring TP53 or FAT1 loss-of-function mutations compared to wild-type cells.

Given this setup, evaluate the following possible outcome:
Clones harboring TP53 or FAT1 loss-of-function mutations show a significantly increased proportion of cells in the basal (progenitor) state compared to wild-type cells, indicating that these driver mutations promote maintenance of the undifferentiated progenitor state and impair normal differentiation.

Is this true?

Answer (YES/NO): YES